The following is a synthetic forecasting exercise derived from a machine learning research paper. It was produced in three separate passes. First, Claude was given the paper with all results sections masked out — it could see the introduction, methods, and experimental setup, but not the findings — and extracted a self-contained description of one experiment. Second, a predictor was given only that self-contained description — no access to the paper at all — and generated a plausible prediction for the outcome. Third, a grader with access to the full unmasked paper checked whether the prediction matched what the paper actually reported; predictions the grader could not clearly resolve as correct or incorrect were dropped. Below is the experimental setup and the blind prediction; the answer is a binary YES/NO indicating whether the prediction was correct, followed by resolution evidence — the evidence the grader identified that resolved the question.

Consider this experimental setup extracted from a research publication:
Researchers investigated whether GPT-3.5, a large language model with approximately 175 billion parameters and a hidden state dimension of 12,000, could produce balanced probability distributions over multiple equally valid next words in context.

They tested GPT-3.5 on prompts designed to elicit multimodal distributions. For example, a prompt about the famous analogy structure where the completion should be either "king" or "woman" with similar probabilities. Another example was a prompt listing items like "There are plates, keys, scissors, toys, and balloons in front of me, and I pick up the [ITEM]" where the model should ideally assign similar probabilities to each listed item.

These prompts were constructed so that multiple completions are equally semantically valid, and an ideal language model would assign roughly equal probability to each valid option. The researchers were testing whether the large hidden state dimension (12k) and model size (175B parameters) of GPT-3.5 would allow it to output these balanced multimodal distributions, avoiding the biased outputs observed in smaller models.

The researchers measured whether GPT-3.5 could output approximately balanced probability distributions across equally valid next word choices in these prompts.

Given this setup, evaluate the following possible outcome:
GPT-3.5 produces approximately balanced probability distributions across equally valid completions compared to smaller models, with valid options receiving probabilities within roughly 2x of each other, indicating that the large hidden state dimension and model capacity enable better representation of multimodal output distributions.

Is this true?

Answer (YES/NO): NO